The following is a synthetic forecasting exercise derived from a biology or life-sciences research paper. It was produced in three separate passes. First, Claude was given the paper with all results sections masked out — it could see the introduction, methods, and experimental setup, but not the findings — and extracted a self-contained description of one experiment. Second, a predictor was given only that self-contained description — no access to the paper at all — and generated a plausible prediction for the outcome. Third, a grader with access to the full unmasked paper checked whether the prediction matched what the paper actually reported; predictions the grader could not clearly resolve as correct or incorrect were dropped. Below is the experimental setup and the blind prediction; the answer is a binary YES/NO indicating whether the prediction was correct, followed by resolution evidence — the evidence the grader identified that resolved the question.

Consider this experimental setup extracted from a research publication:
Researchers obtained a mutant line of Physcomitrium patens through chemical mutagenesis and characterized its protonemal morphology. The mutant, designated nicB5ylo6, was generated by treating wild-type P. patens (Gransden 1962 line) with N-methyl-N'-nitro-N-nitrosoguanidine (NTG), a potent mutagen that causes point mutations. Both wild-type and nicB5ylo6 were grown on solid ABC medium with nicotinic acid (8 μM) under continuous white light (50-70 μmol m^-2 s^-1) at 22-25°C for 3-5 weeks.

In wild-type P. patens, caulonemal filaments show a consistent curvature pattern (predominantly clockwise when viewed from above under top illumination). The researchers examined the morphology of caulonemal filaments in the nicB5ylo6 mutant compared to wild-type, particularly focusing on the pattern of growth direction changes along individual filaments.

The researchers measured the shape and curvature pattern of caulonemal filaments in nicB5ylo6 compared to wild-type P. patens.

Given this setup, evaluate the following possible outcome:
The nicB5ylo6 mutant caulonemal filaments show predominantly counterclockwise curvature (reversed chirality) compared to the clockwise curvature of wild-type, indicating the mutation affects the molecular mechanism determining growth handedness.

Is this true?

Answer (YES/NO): NO